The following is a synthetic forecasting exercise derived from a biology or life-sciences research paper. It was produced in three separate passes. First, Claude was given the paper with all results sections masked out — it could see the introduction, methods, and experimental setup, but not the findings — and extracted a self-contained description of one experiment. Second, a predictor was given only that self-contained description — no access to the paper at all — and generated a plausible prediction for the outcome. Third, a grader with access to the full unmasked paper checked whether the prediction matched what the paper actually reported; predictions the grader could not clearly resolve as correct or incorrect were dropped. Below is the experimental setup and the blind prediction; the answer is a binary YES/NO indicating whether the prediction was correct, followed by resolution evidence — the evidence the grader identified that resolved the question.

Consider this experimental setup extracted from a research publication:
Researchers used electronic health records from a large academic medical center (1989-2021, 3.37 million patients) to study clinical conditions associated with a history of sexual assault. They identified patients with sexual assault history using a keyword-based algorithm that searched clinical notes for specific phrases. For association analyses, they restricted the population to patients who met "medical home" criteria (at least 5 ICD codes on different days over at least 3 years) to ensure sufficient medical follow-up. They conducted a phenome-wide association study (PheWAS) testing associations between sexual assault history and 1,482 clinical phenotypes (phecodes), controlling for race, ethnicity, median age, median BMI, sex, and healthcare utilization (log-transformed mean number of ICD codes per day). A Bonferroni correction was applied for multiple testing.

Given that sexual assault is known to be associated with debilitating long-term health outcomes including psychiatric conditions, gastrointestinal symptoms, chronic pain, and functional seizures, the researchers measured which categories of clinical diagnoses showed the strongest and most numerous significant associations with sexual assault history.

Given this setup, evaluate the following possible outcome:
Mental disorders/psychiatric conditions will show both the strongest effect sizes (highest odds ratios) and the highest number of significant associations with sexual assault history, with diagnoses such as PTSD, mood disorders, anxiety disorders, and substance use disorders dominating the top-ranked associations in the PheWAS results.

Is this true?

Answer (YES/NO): YES